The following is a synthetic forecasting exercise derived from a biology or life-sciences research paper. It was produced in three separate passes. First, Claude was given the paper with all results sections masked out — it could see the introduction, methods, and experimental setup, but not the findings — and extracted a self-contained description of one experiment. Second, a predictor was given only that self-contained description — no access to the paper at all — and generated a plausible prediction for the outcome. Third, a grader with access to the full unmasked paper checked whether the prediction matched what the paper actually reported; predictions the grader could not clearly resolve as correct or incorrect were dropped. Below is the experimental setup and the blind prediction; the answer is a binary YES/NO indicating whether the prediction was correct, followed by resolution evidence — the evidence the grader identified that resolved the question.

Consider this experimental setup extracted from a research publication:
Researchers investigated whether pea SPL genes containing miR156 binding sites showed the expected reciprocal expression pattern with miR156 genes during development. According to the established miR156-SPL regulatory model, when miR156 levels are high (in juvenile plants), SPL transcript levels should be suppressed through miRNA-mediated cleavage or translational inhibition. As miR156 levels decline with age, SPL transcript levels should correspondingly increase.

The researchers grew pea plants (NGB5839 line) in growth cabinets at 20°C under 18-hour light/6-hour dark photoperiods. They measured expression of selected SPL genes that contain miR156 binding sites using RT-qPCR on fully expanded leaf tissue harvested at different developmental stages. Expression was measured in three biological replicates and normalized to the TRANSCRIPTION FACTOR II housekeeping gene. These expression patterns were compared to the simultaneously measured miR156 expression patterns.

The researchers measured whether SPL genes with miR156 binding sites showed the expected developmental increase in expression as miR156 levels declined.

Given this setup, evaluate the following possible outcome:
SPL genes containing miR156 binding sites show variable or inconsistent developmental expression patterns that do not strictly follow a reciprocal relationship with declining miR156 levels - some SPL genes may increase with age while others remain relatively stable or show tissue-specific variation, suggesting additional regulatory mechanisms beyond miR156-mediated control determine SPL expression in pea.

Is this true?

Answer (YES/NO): YES